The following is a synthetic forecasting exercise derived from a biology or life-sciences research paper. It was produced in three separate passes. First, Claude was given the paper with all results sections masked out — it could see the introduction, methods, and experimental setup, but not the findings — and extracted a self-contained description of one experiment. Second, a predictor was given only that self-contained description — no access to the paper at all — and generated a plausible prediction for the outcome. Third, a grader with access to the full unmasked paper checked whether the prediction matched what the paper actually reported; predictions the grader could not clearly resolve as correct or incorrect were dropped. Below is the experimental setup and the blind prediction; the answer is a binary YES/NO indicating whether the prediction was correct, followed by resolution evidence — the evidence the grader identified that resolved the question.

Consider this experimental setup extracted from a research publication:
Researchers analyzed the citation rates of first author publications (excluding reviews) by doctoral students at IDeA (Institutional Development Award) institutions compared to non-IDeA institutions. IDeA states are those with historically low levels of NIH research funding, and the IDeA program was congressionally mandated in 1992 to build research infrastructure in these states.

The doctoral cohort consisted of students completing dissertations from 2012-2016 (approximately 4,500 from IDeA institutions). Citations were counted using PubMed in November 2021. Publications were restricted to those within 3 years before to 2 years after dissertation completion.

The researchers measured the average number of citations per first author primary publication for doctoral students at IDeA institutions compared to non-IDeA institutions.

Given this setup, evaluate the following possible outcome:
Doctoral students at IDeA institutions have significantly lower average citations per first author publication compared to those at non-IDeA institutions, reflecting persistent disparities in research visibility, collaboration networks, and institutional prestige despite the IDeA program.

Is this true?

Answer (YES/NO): YES